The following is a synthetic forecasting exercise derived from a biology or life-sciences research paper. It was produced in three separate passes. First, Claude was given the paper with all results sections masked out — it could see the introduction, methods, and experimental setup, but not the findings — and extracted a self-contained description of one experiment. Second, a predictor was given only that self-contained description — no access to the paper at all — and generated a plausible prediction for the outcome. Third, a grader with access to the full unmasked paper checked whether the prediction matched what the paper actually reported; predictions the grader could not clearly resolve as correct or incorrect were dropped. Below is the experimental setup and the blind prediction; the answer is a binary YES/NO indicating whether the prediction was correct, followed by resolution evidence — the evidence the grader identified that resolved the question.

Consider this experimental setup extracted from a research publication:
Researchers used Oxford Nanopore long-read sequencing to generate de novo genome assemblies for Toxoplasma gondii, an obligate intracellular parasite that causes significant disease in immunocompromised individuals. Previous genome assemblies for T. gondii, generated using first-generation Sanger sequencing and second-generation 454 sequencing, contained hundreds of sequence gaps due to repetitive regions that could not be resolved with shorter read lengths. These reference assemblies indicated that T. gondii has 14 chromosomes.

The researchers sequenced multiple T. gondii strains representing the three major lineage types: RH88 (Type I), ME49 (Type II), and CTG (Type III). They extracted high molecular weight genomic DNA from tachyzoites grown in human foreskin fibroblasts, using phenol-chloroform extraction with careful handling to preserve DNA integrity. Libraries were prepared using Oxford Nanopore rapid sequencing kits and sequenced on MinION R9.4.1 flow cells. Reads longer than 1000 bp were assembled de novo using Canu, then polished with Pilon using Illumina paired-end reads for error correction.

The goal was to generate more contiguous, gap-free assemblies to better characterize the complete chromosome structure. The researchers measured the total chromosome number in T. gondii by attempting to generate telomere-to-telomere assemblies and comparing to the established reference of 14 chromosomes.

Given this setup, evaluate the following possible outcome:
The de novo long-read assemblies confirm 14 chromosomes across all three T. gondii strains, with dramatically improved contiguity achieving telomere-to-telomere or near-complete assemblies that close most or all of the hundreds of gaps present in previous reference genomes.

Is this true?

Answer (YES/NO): NO